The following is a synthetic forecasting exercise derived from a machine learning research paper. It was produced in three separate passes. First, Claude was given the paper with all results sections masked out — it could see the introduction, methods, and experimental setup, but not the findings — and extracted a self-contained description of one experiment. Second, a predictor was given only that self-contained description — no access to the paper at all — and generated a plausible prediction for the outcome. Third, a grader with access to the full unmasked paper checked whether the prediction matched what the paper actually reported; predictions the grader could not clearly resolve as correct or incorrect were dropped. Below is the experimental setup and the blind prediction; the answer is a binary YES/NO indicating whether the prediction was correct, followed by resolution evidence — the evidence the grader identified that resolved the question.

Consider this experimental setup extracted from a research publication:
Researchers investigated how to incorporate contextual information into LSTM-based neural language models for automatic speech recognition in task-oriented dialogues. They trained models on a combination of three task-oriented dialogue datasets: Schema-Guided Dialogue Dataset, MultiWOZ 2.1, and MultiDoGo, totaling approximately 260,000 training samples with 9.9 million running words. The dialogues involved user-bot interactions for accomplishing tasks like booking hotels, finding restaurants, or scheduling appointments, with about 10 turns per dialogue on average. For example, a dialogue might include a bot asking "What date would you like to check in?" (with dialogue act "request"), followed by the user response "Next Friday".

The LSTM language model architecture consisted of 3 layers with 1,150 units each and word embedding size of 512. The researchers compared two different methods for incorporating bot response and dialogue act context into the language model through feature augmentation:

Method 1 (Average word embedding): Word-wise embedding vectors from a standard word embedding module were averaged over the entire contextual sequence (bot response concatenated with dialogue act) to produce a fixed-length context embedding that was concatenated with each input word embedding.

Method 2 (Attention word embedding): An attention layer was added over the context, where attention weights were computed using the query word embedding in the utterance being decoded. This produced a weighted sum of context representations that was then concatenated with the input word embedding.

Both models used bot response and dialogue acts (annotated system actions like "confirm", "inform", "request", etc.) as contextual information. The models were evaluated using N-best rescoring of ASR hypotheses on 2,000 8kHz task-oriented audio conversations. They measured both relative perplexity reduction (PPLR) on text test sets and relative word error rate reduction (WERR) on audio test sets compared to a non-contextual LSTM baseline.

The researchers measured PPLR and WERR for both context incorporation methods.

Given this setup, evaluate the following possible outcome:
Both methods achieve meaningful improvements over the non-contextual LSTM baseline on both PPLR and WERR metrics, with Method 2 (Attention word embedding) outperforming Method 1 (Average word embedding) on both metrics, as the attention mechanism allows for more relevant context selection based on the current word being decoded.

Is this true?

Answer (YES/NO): NO